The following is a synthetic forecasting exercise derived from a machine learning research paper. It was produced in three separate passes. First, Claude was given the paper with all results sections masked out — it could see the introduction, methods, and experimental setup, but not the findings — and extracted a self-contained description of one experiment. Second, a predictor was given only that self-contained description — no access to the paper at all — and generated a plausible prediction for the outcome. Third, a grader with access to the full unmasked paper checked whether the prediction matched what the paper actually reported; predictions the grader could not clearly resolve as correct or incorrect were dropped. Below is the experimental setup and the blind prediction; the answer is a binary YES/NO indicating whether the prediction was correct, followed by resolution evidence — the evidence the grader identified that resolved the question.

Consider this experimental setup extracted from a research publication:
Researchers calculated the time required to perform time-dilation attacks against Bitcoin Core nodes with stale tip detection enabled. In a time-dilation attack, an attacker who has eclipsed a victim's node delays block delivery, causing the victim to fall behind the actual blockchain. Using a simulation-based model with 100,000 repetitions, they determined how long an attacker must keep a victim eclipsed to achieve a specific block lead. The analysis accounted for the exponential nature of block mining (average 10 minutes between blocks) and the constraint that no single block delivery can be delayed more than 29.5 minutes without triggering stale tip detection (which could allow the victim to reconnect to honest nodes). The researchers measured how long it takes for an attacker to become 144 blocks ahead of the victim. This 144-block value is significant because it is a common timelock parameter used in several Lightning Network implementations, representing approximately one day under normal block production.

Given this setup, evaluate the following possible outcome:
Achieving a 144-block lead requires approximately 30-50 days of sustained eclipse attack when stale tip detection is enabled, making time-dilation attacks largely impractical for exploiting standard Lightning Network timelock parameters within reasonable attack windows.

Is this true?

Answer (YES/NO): NO